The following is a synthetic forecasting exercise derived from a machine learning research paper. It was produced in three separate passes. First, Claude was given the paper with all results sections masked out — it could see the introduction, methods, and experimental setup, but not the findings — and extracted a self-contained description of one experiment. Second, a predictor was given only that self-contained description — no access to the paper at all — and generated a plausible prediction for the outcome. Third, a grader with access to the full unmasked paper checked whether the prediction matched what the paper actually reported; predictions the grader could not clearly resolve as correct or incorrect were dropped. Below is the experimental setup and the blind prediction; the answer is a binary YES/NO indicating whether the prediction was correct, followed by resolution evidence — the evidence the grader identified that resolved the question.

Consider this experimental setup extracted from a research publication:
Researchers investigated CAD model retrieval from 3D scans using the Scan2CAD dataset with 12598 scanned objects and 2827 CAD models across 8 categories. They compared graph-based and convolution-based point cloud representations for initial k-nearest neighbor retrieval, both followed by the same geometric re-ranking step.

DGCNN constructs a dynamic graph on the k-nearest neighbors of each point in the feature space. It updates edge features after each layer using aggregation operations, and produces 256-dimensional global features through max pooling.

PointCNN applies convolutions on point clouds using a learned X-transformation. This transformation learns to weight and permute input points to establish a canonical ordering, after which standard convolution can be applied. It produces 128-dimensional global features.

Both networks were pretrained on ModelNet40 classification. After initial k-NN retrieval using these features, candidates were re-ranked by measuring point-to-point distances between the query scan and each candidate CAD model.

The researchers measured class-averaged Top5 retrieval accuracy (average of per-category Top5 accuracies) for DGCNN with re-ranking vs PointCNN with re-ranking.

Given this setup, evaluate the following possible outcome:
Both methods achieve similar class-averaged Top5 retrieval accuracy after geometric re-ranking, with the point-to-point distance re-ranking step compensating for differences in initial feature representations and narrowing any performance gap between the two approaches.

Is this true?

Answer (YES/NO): YES